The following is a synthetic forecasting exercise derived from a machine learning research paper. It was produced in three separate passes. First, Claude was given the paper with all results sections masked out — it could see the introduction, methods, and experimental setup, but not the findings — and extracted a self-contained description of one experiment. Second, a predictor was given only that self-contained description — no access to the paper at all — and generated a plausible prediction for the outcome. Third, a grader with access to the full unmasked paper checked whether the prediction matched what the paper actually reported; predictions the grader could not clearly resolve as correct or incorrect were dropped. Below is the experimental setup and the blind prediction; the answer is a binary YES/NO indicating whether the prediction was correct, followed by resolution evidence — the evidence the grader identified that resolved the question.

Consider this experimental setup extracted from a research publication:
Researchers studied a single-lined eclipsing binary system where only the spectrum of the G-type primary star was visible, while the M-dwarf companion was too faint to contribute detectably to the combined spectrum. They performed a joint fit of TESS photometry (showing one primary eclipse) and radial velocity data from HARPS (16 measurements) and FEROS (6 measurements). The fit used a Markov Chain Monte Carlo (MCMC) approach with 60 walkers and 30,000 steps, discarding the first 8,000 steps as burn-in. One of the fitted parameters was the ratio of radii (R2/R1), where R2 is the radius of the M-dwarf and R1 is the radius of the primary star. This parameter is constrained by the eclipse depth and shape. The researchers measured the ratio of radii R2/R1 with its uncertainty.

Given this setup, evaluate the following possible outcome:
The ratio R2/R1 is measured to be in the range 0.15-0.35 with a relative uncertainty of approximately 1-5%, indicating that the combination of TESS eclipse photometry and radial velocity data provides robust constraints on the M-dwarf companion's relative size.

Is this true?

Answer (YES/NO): NO